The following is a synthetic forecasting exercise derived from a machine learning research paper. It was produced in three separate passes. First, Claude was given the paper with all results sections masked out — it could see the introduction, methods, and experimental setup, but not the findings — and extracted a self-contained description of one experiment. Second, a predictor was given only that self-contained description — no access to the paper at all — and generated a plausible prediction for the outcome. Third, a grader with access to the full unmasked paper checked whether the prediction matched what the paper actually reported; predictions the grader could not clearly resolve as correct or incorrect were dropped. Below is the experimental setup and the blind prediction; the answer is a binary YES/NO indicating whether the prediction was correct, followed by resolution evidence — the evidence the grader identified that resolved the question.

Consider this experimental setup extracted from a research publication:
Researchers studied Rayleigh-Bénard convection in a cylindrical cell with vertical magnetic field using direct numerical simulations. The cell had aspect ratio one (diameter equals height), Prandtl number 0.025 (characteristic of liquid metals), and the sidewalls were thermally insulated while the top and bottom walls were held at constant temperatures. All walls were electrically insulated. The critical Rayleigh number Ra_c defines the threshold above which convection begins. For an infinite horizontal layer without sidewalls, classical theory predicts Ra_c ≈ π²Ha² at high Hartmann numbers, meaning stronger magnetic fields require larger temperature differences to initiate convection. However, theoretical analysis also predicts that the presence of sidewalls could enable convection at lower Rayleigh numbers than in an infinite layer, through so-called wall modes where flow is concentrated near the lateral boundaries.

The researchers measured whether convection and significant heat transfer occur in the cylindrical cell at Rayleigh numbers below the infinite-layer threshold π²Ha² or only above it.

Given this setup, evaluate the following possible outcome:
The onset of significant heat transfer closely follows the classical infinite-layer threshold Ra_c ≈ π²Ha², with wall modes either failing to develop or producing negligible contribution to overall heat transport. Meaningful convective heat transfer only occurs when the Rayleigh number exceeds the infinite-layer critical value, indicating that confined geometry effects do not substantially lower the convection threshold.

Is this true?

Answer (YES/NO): NO